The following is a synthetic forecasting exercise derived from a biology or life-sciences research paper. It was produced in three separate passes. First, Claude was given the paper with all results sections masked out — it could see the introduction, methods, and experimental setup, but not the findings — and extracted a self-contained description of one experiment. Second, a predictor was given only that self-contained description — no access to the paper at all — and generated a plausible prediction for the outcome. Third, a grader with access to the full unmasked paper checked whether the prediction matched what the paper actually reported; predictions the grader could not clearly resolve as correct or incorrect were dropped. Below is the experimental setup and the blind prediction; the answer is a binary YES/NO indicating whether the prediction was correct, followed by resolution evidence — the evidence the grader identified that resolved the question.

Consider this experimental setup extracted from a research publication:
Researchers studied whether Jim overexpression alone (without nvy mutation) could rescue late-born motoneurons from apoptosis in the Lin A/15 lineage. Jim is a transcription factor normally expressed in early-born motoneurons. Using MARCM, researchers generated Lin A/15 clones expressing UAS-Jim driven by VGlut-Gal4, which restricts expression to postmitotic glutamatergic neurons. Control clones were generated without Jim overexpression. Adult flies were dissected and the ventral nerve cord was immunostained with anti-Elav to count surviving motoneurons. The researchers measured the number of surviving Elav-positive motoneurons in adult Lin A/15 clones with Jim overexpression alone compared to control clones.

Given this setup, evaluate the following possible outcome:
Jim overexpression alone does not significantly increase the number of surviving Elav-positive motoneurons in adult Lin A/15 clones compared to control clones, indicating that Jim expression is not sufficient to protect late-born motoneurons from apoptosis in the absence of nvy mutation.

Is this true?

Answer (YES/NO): NO